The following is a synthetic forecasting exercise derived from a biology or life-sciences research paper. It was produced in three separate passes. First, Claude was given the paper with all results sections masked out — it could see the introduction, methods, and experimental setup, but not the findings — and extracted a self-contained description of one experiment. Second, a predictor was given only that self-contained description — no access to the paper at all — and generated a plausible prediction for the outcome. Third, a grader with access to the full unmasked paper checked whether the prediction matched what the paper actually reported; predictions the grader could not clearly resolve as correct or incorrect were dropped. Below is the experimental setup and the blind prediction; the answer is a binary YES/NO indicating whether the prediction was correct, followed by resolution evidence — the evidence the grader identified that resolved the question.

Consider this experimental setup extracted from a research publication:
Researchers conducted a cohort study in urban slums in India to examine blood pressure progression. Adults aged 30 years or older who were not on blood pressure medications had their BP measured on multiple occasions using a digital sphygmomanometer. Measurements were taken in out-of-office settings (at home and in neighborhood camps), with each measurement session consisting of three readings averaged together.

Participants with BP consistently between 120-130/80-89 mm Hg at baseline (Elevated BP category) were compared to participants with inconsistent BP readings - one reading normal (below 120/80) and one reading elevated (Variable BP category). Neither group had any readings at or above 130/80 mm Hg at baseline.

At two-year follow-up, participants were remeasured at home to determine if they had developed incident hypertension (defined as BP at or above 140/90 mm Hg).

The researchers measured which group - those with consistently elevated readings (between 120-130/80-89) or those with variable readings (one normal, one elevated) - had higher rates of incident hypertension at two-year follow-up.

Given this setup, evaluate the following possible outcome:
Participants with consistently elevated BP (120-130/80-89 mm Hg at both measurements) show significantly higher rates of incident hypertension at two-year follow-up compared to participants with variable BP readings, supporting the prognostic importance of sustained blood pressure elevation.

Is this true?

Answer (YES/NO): NO